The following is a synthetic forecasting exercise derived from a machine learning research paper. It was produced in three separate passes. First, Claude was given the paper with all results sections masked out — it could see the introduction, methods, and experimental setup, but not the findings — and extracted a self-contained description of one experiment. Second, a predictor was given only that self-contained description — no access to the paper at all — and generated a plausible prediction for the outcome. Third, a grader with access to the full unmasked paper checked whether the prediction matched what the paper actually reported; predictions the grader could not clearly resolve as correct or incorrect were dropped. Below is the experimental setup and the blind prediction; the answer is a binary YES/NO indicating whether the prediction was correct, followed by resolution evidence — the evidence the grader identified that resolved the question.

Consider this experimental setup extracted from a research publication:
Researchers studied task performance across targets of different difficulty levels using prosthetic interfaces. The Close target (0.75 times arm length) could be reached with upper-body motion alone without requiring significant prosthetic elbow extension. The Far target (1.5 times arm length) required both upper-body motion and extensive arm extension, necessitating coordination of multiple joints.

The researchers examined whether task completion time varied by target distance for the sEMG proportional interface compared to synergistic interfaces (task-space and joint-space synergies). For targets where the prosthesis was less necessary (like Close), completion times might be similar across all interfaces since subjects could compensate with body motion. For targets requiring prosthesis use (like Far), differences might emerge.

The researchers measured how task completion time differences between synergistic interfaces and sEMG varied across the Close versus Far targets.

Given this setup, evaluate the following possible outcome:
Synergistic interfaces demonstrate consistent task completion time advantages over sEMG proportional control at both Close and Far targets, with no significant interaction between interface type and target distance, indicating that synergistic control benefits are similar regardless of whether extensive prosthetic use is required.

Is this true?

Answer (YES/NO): NO